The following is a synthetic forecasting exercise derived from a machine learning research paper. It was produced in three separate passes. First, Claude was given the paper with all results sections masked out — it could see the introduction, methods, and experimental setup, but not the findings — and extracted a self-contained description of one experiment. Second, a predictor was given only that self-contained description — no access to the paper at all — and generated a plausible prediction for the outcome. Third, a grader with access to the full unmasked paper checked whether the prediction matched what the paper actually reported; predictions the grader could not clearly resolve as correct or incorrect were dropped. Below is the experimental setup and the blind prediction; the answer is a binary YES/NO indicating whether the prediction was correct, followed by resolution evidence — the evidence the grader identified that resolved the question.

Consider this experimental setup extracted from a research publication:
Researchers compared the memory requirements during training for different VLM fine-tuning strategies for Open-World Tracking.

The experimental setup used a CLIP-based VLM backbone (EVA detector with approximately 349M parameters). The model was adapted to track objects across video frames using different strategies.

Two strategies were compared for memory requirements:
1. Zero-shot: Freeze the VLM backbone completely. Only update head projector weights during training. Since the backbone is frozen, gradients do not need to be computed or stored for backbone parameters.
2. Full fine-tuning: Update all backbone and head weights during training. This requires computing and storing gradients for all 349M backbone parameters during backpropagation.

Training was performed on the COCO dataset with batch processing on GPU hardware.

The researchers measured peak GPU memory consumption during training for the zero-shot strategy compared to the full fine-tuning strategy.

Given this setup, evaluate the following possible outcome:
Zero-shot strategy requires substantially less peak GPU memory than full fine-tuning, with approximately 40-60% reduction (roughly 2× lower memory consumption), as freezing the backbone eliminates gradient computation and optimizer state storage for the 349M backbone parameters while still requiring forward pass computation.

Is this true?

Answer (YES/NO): YES